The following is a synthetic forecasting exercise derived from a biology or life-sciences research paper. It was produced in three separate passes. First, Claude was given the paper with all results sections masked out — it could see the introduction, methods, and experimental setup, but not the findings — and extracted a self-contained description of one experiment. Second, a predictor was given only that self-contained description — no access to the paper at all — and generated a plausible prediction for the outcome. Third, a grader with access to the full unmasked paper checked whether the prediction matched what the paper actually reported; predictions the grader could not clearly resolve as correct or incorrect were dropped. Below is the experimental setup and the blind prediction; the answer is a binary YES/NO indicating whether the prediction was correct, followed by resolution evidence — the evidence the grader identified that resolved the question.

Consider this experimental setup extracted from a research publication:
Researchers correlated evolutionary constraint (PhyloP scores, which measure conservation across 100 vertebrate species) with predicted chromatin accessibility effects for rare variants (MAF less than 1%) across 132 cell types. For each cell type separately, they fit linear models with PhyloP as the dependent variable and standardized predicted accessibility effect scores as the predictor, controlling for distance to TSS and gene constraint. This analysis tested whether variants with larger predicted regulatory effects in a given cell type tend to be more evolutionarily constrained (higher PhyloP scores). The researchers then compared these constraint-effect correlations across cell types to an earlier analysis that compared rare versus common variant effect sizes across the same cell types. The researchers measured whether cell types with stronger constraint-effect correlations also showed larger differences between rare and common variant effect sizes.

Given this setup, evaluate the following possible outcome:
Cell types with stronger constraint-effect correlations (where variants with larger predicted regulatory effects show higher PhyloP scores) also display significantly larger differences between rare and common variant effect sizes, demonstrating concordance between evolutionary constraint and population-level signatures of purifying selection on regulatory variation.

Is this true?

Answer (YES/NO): YES